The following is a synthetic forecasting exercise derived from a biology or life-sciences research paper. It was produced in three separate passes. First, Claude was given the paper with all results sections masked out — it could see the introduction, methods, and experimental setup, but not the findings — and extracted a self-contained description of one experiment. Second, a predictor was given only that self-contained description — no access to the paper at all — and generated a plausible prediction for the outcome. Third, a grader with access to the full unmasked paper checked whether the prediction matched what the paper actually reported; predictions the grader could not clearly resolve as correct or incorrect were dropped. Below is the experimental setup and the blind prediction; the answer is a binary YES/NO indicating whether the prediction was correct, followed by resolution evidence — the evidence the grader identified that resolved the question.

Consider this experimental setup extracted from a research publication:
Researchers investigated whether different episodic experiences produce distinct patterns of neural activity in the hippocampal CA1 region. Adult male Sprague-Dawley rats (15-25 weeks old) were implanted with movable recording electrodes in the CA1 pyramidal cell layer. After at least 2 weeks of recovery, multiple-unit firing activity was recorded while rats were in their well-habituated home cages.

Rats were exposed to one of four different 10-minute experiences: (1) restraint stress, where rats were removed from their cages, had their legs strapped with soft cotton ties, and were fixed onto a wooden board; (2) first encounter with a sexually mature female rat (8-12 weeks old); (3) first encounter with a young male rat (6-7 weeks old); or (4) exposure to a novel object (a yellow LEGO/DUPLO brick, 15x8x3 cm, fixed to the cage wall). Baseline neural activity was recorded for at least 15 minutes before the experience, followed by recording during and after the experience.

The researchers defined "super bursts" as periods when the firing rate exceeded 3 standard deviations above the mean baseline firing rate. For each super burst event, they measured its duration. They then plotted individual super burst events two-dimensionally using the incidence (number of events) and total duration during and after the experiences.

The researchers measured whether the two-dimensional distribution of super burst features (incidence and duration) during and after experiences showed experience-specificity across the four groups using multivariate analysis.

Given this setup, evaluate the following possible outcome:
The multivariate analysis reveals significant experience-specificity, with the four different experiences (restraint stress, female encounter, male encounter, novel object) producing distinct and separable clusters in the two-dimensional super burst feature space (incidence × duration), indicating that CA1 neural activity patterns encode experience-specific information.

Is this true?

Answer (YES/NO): YES